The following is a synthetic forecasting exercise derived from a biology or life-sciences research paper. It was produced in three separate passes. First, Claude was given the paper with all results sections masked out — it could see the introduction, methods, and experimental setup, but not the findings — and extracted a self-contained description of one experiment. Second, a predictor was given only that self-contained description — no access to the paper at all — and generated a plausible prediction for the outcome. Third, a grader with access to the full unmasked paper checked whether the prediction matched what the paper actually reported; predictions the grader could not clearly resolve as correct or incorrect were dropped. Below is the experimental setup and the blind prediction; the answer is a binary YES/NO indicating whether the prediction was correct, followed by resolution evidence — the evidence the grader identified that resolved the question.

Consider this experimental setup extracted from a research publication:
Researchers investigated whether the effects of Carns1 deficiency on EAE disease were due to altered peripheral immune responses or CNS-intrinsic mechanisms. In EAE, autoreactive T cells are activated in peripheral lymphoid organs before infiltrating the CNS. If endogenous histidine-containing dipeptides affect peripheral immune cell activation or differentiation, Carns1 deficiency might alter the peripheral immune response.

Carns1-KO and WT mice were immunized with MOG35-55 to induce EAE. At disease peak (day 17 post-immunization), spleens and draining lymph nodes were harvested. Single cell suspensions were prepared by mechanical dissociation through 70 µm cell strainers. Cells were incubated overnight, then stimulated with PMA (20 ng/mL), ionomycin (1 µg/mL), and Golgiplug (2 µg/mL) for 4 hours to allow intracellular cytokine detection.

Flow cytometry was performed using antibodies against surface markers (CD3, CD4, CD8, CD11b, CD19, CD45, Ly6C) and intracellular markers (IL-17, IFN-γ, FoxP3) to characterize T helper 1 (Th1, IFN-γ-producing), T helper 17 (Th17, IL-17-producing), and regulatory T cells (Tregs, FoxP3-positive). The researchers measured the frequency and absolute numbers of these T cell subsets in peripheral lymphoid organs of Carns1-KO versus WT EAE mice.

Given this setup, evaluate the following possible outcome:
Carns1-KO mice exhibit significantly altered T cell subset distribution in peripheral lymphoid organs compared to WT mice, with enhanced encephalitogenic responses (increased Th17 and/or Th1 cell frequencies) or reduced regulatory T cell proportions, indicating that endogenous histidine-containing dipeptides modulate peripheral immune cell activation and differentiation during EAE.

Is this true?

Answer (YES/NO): NO